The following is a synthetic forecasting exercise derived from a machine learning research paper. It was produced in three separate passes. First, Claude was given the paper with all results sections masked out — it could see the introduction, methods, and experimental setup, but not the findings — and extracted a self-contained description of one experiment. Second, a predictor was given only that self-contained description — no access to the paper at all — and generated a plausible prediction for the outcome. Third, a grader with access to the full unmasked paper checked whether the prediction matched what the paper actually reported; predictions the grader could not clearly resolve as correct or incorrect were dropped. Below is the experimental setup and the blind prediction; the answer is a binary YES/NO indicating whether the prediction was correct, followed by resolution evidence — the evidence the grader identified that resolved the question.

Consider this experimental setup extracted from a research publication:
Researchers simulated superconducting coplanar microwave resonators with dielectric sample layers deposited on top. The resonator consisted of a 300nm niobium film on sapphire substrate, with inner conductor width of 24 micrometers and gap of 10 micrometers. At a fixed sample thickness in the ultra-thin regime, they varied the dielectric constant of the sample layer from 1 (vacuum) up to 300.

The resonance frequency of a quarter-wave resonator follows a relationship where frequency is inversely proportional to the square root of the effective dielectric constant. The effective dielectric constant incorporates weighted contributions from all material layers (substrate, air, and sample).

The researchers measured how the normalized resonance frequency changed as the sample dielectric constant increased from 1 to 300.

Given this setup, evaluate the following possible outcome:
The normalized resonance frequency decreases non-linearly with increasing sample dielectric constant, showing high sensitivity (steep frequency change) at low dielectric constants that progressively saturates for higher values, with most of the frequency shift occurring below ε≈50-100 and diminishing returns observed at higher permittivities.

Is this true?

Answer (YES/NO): NO